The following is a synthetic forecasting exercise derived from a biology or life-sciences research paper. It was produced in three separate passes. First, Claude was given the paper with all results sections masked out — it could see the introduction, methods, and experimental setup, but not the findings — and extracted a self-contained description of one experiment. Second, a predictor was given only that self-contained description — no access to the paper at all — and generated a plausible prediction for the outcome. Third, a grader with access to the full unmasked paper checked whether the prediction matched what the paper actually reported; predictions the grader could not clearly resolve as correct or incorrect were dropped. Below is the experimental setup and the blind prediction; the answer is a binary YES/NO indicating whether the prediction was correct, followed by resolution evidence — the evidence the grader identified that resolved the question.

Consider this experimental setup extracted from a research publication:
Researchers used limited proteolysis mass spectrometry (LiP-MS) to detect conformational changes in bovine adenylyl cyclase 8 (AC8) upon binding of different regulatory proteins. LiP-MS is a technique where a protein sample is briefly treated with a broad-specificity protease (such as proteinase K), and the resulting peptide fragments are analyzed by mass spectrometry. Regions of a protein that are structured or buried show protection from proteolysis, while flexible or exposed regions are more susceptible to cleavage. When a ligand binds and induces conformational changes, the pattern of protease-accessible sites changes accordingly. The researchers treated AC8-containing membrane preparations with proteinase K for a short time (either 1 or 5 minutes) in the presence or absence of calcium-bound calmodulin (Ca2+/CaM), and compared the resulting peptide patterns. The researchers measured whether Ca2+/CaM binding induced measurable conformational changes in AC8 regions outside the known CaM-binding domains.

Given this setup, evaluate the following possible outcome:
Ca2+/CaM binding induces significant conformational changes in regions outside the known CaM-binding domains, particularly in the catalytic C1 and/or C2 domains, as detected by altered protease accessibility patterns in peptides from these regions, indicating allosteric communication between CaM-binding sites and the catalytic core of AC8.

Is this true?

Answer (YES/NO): NO